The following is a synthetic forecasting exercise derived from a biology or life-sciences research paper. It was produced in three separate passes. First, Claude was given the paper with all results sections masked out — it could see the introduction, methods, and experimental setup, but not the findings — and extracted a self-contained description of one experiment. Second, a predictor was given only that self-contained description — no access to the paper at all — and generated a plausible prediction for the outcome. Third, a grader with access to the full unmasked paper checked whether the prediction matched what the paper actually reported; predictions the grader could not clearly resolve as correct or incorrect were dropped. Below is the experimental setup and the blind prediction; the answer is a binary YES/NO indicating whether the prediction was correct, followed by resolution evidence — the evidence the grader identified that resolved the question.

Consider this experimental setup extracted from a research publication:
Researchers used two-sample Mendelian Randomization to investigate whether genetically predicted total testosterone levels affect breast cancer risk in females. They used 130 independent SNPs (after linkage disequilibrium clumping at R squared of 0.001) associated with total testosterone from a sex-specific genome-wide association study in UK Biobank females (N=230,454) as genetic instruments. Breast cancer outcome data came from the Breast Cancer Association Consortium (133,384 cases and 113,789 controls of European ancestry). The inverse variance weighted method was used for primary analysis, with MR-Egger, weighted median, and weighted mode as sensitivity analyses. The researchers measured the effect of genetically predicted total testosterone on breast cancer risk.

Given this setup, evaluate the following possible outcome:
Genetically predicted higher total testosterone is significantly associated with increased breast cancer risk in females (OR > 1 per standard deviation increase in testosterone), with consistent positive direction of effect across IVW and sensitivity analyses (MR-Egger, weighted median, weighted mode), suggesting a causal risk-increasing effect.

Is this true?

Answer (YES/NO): YES